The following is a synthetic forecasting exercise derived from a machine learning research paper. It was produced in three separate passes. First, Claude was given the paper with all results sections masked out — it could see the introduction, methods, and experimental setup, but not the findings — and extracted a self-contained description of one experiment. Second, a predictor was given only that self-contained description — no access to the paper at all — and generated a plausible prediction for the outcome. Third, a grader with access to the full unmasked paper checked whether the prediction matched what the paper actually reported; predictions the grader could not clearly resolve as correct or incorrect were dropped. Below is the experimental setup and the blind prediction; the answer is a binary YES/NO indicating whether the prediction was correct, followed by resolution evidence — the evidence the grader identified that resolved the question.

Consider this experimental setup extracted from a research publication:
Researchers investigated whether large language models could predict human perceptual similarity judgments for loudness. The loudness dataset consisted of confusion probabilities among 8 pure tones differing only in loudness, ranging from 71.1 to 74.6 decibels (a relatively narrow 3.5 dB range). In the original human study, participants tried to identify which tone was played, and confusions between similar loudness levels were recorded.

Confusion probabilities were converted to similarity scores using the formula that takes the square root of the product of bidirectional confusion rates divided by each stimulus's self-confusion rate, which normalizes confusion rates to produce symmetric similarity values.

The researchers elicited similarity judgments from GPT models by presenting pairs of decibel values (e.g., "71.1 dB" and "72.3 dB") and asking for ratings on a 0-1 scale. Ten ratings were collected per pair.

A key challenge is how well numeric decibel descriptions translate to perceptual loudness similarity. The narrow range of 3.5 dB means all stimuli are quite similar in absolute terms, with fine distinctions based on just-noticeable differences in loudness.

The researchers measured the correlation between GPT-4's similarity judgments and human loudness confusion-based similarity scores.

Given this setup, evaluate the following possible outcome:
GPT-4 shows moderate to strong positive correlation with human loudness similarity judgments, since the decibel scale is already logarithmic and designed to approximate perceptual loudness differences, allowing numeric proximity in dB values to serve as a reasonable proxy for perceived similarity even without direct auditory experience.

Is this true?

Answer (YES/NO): YES